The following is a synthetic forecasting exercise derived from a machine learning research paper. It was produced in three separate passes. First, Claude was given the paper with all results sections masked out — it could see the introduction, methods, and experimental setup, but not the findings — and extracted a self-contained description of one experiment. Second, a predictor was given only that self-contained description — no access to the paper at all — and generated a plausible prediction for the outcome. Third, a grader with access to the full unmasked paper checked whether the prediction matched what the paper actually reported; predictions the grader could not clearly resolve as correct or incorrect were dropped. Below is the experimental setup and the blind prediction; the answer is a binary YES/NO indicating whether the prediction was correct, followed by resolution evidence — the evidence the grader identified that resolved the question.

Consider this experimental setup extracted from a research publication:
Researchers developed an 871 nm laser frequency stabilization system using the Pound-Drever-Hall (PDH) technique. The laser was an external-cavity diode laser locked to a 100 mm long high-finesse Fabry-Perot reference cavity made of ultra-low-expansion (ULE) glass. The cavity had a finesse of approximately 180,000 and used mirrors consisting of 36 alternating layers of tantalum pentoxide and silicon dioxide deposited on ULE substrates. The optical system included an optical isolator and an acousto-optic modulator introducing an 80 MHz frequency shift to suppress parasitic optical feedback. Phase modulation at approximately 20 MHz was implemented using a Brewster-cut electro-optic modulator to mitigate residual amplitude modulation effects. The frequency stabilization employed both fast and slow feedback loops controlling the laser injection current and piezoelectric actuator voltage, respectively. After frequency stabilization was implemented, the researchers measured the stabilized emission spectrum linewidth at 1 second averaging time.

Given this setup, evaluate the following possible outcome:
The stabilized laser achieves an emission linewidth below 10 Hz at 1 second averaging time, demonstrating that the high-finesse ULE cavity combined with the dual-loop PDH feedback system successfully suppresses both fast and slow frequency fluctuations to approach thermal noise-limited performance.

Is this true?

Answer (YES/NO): YES